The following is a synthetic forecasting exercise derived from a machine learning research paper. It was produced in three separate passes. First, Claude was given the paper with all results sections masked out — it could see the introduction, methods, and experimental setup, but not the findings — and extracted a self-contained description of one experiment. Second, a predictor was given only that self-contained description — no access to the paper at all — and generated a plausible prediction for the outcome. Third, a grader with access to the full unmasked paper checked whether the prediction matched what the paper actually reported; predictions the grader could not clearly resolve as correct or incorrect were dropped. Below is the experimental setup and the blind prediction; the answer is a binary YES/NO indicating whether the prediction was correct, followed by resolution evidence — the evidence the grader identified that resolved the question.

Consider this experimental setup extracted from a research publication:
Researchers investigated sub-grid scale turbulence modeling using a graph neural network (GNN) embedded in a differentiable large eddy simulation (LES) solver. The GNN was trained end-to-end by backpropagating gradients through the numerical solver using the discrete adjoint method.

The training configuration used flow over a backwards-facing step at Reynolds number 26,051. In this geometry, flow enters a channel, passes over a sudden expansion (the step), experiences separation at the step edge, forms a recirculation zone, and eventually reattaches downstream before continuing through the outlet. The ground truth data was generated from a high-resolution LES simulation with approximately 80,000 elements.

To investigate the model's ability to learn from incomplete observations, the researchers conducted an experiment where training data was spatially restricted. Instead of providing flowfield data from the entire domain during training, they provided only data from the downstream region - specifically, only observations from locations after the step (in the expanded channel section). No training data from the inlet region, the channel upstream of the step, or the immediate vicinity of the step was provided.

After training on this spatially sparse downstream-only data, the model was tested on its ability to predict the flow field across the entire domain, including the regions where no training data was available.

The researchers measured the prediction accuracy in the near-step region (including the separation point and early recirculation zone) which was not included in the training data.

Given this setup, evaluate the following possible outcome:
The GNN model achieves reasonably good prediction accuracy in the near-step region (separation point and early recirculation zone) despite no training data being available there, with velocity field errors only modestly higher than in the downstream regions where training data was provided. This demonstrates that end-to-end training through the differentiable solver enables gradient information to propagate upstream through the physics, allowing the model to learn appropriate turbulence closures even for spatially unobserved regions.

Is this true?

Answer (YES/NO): NO